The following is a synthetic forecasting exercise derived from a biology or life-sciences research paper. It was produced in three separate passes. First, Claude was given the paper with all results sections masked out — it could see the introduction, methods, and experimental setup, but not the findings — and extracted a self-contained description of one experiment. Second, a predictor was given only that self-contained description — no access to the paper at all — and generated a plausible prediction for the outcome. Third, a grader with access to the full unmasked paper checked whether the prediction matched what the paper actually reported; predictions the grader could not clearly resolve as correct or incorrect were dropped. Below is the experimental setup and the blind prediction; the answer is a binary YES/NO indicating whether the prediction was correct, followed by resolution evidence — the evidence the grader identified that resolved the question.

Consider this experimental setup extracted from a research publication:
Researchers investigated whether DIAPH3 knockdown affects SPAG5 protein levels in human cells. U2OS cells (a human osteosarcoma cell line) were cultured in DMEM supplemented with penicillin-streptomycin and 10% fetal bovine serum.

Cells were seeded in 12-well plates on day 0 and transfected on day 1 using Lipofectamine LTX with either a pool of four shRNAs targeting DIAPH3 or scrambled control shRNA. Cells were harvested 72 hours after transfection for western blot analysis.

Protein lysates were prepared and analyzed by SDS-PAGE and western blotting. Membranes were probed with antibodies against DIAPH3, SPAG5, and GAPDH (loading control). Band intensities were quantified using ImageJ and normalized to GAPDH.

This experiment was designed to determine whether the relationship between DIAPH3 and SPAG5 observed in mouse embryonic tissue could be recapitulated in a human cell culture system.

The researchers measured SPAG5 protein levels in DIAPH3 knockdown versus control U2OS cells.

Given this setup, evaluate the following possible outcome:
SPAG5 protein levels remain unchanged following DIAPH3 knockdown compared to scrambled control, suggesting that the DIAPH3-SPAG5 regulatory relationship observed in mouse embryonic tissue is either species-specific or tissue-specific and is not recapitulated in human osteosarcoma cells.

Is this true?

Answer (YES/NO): NO